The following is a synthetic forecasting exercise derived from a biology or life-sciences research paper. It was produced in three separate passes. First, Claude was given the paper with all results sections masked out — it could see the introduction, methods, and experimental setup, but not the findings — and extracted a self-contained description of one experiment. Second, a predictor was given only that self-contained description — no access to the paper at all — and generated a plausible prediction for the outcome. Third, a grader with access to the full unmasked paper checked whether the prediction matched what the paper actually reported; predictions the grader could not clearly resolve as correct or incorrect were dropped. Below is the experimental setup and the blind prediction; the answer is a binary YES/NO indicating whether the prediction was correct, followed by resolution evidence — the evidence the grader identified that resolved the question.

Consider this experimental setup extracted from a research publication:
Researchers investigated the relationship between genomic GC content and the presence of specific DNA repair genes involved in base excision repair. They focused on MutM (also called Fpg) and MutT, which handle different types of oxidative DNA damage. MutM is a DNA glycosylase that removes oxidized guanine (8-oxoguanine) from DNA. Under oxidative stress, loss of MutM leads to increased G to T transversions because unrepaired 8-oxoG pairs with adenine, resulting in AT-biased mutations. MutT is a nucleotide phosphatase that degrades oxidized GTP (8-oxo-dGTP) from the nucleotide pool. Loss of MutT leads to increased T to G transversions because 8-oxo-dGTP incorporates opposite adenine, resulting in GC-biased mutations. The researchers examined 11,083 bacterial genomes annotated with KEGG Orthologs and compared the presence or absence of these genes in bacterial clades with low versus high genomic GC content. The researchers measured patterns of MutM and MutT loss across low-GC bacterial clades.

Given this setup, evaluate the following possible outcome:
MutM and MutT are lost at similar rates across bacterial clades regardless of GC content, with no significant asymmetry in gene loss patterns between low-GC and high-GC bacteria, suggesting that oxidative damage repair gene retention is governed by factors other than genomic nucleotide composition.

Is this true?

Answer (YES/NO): NO